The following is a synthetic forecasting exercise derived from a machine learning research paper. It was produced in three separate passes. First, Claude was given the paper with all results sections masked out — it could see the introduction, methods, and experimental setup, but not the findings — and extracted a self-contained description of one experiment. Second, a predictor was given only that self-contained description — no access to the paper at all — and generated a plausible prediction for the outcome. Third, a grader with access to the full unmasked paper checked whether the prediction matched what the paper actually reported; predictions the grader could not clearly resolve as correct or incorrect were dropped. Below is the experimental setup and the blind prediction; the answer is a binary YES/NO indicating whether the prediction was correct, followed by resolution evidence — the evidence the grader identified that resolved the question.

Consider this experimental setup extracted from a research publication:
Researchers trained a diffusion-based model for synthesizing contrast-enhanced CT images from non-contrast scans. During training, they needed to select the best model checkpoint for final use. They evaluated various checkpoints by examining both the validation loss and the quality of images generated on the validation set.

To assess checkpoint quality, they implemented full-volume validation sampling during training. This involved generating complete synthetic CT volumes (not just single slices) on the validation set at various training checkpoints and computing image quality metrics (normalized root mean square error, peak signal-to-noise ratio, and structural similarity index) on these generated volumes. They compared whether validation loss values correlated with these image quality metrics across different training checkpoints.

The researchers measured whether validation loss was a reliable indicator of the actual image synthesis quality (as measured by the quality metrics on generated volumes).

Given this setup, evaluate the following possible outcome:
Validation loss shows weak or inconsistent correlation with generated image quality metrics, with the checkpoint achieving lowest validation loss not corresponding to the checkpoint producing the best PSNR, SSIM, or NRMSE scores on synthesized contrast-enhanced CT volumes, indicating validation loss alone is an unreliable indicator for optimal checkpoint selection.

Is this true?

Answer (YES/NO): YES